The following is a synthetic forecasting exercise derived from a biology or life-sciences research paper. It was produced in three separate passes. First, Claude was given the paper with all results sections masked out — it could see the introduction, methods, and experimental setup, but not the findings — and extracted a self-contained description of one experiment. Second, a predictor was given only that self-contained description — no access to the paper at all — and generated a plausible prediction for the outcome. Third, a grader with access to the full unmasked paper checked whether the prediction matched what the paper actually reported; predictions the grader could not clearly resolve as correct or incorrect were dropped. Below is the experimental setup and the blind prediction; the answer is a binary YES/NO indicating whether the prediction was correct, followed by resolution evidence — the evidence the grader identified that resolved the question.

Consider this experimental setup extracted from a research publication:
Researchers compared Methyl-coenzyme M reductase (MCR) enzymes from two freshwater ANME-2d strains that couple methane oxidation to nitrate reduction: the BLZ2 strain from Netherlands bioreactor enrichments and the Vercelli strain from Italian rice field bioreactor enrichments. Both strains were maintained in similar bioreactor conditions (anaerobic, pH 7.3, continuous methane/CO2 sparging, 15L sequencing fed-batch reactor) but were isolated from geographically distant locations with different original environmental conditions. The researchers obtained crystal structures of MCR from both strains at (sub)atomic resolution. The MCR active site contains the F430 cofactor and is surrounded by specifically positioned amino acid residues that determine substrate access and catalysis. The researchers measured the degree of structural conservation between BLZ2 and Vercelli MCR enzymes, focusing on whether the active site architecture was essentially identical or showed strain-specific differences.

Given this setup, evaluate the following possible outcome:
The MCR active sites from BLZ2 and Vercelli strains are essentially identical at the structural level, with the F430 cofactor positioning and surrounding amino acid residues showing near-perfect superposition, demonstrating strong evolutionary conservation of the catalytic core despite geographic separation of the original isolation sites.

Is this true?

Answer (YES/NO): YES